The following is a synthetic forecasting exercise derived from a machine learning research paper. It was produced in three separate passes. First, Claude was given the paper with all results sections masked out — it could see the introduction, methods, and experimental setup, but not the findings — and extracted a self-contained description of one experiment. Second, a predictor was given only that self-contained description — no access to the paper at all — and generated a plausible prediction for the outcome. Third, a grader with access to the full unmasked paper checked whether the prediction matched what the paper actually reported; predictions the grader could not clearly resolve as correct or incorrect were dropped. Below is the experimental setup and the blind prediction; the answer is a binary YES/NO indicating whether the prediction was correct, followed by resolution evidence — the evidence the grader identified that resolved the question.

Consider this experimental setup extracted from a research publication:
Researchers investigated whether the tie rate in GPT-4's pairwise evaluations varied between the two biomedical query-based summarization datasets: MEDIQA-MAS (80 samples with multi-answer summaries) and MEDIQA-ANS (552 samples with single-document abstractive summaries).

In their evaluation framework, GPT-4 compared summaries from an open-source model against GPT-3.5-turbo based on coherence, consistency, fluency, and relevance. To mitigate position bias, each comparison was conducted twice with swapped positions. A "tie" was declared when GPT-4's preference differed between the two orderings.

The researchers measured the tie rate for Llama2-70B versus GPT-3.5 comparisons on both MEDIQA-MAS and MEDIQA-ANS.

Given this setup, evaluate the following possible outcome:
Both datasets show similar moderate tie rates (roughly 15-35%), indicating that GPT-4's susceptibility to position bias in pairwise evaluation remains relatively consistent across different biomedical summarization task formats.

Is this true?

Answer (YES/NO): NO